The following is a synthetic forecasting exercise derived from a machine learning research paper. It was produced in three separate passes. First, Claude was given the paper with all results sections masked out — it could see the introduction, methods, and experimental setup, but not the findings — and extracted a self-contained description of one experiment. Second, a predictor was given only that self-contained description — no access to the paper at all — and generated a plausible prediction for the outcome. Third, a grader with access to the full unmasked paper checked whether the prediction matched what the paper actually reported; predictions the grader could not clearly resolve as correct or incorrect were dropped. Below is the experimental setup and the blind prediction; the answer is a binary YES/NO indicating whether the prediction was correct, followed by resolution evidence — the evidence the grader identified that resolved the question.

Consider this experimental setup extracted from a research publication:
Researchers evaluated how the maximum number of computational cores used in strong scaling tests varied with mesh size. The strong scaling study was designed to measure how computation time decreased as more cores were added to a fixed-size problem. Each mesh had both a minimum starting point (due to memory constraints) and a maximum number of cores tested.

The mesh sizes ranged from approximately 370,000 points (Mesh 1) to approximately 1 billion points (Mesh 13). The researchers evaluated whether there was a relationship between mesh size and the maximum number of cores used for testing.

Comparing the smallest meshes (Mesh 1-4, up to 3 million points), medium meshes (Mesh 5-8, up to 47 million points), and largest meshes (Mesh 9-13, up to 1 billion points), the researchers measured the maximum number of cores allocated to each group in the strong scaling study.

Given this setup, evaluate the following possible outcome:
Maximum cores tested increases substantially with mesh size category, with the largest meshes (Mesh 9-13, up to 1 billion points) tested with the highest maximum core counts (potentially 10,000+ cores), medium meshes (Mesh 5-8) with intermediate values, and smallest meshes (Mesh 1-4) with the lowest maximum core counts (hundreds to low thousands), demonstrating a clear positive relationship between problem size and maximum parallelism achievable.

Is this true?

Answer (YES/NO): NO